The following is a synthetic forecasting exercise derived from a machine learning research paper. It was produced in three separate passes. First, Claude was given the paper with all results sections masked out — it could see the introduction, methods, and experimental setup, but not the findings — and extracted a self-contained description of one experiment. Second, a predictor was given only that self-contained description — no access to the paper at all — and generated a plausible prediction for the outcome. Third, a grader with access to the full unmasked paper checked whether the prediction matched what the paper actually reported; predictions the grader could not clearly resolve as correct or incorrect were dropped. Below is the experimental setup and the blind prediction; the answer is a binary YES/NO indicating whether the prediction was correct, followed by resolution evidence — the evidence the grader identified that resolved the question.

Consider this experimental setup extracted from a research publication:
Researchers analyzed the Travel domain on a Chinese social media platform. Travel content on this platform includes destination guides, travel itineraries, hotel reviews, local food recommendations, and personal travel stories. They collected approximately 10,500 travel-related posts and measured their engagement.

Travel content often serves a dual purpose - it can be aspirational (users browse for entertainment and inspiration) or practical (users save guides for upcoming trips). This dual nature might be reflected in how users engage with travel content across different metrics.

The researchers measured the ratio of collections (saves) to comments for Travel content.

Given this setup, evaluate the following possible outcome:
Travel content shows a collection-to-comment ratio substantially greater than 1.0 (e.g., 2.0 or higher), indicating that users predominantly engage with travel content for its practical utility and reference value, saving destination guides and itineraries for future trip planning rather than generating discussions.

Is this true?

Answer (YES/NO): YES